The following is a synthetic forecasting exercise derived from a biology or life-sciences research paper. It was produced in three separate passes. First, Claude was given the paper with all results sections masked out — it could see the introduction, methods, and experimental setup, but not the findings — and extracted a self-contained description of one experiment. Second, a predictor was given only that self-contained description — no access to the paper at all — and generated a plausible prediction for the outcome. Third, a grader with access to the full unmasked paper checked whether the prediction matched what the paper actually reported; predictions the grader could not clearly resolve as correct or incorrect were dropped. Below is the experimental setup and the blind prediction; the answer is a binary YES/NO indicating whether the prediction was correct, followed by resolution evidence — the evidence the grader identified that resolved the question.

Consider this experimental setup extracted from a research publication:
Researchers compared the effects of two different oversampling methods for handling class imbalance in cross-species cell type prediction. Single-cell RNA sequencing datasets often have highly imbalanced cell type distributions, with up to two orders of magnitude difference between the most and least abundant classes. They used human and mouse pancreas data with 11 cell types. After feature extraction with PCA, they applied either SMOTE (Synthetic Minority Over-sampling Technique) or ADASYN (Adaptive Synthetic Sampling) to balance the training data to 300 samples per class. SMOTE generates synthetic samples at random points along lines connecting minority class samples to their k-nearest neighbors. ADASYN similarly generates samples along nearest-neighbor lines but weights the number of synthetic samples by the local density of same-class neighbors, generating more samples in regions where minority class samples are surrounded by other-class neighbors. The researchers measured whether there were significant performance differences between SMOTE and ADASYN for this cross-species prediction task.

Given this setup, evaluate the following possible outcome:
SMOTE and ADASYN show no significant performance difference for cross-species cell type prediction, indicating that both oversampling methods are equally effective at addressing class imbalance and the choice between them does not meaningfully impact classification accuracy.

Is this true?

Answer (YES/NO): YES